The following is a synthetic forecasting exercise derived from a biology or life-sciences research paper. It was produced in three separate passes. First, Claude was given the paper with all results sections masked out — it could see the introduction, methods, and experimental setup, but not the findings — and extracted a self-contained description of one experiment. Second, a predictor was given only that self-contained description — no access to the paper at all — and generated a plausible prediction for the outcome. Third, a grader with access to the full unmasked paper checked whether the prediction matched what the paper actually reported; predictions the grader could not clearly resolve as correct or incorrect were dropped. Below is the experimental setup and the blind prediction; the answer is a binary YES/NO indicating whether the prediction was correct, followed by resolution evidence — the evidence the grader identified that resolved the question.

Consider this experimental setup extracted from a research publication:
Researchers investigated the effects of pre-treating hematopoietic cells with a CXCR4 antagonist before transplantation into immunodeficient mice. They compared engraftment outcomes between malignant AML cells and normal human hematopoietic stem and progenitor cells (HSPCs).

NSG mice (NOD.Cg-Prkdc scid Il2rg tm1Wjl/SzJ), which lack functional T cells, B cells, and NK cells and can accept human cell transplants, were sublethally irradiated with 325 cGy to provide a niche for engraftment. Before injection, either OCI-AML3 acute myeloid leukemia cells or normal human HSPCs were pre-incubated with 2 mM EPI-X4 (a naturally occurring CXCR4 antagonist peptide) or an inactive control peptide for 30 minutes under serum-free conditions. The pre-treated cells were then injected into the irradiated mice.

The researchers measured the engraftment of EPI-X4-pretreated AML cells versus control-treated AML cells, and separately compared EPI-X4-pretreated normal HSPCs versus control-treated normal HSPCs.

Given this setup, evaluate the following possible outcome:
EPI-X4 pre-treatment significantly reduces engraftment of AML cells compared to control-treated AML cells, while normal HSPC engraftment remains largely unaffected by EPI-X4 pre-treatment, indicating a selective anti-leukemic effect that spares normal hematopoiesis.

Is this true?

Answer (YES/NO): YES